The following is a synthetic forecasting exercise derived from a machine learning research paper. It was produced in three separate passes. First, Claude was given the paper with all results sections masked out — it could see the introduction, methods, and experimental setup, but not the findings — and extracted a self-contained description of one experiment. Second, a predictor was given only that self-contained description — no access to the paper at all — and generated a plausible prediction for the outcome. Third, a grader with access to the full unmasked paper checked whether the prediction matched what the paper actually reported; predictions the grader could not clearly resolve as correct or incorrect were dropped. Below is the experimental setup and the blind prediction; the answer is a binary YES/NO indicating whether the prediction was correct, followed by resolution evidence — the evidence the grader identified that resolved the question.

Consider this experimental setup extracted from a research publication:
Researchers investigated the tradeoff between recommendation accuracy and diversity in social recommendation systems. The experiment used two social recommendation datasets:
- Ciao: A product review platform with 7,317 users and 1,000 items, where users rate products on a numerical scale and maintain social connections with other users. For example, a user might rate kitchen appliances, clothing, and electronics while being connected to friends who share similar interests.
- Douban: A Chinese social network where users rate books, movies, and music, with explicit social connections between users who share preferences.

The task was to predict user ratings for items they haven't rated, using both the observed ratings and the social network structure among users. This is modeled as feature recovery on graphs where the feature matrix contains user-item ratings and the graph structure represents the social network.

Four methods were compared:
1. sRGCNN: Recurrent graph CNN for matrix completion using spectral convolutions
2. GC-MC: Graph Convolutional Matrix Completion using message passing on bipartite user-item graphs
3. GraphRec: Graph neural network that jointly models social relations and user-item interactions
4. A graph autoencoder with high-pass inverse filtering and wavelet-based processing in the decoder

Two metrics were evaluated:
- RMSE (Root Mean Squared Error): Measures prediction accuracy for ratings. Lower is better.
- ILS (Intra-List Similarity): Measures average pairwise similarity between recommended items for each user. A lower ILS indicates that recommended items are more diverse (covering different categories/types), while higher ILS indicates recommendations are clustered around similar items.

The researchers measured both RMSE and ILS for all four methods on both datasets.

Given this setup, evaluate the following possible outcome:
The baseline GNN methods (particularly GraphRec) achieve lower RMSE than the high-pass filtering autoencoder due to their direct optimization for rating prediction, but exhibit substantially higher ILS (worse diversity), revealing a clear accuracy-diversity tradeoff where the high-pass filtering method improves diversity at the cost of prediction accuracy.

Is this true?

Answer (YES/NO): NO